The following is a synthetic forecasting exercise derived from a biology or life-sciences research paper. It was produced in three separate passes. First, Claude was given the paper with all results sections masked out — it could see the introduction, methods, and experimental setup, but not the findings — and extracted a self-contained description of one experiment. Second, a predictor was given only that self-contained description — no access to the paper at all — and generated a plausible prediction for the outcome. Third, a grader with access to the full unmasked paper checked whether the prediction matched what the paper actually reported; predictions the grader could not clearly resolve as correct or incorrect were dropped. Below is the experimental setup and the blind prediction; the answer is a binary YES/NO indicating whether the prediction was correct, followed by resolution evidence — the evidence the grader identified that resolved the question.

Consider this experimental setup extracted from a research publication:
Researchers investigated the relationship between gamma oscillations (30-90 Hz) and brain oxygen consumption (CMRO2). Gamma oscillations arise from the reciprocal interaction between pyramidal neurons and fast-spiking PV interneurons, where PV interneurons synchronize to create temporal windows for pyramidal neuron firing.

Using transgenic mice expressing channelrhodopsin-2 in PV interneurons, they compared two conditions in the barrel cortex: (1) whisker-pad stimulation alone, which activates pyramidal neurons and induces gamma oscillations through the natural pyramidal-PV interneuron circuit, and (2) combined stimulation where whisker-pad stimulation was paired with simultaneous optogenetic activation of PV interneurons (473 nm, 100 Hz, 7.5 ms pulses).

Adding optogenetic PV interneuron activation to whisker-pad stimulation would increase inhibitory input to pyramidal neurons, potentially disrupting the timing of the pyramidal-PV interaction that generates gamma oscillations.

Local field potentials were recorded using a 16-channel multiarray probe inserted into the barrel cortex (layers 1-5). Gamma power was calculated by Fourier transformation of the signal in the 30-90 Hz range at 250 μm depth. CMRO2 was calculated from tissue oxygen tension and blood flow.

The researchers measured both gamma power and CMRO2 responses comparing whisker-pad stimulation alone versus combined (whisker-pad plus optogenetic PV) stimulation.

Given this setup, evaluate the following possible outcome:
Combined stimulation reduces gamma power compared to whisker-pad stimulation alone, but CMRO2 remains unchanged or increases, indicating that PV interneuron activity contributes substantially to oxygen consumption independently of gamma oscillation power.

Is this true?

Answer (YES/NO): YES